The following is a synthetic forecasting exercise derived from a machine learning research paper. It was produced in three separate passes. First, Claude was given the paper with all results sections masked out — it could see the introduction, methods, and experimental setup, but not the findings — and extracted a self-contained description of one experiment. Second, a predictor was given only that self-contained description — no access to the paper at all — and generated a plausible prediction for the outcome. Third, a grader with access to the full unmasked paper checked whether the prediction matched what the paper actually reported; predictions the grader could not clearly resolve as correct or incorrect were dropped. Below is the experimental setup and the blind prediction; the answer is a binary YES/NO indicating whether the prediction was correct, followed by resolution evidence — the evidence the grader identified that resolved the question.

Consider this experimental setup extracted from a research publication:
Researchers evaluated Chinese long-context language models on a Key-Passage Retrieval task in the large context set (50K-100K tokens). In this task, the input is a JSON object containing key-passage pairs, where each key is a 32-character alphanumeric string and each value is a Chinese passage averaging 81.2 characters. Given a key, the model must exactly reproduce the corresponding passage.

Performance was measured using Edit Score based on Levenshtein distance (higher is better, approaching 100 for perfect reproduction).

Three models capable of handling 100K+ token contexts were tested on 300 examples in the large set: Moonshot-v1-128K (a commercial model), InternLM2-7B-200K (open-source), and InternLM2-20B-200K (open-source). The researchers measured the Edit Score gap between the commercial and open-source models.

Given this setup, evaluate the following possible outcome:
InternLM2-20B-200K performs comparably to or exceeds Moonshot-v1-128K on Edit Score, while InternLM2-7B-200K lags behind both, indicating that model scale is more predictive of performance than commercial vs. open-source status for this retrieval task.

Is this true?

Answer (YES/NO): NO